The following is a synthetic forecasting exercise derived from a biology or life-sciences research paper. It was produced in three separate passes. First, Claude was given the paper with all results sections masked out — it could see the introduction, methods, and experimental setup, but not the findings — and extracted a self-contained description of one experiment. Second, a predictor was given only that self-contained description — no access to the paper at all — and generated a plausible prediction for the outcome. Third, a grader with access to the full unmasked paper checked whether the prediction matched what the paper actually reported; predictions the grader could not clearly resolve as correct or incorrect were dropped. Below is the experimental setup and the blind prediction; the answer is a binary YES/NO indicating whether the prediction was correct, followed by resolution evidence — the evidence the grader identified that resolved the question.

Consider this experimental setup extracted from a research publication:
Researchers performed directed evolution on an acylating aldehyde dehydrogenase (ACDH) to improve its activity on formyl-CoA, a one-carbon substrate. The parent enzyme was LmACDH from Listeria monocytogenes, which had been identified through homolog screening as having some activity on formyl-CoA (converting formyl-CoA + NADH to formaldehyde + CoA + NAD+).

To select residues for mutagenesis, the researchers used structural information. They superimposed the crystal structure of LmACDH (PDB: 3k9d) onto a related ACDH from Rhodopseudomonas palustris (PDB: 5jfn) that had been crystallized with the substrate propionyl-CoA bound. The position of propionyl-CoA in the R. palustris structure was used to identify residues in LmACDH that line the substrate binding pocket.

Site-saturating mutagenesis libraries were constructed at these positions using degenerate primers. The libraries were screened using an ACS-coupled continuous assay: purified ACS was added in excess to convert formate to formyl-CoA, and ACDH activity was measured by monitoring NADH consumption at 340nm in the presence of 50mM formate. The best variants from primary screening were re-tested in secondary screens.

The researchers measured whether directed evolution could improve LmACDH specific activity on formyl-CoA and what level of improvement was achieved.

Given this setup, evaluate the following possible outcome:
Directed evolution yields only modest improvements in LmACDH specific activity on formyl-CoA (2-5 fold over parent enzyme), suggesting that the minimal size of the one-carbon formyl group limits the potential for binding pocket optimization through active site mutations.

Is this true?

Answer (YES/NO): YES